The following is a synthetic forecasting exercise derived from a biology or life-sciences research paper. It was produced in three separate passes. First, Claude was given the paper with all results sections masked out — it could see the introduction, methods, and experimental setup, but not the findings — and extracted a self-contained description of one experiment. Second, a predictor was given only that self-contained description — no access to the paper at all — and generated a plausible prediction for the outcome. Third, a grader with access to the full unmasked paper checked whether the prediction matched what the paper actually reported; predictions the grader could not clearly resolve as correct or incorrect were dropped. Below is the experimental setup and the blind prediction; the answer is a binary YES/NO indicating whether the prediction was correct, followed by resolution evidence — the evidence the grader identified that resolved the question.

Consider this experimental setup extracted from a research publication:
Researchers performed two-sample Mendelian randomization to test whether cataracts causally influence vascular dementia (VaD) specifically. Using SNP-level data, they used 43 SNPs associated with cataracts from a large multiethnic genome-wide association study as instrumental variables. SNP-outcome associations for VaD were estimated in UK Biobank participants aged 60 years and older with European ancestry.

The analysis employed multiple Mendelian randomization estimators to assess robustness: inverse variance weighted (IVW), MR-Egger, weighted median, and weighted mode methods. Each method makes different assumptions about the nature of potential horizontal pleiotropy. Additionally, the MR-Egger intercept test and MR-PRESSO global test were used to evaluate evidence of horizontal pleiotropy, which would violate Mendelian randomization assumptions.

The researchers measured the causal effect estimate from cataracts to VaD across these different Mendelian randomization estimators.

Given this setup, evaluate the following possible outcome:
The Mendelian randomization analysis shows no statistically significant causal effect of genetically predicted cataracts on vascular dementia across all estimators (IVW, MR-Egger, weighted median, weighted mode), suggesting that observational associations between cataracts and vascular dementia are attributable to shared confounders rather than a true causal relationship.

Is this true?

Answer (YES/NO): NO